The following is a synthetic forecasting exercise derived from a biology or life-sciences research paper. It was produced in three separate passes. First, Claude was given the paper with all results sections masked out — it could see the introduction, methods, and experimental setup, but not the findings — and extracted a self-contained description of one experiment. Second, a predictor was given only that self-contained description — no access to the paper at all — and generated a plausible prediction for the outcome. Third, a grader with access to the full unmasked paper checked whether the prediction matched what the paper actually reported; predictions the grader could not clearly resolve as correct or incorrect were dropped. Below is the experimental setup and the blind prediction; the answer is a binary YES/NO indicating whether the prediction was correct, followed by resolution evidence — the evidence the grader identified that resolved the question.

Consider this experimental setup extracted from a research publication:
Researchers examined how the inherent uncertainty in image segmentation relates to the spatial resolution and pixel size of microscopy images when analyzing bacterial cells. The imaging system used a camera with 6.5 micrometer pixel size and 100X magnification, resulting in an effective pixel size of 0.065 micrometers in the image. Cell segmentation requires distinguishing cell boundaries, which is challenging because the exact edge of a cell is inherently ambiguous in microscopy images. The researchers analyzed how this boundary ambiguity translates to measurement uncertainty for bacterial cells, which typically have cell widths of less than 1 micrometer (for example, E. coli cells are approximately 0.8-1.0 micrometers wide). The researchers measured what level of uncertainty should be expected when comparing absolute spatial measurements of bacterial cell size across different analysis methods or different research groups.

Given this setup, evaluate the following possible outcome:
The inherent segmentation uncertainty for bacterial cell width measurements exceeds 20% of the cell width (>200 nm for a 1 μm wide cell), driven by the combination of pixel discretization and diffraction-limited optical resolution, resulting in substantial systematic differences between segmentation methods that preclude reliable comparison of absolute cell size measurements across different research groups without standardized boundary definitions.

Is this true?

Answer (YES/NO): NO